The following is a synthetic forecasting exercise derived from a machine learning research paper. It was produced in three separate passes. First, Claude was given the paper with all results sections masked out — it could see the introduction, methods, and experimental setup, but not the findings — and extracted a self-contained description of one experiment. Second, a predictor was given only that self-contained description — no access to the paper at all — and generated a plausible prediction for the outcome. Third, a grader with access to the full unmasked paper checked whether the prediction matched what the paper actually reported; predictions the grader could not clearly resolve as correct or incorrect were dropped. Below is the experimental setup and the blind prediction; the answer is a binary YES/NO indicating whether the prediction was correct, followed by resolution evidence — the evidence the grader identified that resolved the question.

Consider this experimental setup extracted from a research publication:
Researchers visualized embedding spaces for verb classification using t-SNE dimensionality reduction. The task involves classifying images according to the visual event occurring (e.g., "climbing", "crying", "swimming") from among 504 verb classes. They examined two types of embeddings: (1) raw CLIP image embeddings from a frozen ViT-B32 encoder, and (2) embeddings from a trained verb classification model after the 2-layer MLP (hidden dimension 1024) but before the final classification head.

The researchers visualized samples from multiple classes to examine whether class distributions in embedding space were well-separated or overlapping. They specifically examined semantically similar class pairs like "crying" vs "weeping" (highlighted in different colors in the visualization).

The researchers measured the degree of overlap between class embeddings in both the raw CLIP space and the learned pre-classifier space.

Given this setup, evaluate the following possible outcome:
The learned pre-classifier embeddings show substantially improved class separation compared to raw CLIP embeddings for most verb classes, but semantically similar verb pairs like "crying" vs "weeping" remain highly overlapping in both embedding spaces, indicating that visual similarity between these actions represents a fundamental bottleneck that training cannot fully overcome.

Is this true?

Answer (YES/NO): NO